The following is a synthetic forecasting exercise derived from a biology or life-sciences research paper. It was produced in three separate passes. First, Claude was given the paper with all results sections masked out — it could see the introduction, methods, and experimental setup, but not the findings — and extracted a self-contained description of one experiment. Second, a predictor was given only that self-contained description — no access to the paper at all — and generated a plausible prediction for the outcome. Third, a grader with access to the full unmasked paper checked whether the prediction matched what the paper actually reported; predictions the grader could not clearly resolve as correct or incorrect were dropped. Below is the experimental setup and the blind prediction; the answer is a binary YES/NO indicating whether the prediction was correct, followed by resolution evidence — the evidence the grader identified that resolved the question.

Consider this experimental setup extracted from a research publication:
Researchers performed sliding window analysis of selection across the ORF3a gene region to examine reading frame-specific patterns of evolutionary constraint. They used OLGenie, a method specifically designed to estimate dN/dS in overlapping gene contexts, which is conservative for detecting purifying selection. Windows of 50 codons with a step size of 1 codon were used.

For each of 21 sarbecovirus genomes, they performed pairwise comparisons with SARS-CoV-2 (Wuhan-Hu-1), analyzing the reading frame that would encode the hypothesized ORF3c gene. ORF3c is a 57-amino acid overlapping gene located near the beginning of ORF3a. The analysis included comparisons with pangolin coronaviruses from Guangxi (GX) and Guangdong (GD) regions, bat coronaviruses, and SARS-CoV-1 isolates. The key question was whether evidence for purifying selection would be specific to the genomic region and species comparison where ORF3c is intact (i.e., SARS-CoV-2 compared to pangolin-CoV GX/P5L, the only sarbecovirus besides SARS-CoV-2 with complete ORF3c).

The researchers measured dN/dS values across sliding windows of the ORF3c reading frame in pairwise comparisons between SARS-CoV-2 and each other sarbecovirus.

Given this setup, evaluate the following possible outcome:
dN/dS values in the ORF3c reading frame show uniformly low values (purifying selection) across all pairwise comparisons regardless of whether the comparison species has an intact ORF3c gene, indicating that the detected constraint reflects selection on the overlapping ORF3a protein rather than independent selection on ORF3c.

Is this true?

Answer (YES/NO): NO